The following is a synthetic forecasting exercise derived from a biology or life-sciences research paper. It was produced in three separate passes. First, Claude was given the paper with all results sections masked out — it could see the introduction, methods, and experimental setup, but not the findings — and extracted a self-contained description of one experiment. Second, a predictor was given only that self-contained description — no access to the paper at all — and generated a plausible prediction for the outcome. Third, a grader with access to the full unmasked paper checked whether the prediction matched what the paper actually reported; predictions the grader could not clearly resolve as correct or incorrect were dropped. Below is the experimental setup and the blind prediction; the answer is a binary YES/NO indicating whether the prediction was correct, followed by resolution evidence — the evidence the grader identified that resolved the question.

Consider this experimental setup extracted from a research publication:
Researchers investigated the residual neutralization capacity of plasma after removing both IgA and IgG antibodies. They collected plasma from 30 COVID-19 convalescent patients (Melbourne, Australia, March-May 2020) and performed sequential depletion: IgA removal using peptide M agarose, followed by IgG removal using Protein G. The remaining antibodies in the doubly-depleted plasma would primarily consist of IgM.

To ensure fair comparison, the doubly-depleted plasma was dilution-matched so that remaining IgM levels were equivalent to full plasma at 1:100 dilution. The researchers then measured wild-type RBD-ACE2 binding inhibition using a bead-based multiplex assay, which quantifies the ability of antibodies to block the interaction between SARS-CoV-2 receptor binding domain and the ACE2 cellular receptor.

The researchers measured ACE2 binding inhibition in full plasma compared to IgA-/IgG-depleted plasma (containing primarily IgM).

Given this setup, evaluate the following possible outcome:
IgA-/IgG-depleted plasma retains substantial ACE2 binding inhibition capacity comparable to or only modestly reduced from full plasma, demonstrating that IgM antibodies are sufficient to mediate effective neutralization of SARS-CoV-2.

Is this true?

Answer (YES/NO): NO